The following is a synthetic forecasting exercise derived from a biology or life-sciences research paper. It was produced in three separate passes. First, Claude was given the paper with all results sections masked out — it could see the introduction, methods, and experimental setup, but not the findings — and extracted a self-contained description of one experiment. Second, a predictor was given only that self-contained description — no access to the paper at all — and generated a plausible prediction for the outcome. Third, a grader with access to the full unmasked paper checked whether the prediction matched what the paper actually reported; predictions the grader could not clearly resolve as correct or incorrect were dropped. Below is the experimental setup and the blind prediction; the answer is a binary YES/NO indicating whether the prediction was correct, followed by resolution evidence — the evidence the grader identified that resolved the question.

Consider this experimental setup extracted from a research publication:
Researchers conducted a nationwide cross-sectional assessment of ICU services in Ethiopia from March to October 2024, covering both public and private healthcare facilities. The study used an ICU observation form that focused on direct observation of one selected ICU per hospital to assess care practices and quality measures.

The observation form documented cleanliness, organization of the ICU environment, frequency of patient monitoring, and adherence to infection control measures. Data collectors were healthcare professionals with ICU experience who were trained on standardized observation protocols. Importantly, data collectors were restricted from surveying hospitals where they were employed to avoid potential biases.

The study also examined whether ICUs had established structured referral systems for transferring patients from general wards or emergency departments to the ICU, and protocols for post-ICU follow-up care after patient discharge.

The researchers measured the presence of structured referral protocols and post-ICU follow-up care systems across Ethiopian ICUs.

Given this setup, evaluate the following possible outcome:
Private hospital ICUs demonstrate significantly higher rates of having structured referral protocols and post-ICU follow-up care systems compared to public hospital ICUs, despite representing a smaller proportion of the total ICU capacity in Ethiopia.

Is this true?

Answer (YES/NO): NO